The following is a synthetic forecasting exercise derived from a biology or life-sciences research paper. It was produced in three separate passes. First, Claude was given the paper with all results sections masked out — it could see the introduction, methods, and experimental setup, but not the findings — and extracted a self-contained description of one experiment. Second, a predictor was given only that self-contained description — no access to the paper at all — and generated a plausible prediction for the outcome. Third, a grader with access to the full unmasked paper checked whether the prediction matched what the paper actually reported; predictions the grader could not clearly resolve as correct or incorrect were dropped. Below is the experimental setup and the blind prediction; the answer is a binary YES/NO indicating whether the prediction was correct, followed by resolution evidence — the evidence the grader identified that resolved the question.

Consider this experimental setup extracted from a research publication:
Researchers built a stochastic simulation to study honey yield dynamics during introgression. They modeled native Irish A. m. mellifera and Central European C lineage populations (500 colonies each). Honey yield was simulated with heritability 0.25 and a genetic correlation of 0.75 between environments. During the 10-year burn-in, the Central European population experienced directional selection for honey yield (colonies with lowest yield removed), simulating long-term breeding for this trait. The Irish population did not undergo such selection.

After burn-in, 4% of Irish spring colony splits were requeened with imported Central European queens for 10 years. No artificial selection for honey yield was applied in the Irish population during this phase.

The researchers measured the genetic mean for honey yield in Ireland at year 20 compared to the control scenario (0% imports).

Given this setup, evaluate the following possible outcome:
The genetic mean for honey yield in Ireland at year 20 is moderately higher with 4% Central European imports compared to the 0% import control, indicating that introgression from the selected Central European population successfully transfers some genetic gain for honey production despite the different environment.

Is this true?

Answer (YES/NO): YES